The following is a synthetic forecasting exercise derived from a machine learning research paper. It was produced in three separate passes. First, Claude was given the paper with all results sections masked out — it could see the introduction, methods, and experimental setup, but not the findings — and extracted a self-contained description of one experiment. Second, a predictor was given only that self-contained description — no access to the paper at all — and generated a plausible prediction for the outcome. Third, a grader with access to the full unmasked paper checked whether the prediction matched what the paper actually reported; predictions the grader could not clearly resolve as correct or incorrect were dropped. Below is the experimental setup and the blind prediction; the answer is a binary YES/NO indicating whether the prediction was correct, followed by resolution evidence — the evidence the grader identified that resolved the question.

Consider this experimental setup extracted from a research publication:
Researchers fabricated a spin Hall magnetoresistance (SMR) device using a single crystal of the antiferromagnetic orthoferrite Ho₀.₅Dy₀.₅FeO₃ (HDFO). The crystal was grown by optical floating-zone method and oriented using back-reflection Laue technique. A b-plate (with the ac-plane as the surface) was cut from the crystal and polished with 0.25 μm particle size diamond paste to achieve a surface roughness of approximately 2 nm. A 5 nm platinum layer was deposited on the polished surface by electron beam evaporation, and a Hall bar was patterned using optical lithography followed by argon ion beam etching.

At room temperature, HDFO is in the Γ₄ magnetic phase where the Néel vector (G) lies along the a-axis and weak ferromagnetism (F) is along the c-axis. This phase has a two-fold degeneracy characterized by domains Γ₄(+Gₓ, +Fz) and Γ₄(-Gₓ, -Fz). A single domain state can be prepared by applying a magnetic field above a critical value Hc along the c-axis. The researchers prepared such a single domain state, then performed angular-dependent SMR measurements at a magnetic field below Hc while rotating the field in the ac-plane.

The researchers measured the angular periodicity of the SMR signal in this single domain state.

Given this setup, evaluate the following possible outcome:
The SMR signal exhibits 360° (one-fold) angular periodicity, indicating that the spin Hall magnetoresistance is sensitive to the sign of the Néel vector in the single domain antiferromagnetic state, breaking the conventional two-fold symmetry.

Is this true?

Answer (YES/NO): YES